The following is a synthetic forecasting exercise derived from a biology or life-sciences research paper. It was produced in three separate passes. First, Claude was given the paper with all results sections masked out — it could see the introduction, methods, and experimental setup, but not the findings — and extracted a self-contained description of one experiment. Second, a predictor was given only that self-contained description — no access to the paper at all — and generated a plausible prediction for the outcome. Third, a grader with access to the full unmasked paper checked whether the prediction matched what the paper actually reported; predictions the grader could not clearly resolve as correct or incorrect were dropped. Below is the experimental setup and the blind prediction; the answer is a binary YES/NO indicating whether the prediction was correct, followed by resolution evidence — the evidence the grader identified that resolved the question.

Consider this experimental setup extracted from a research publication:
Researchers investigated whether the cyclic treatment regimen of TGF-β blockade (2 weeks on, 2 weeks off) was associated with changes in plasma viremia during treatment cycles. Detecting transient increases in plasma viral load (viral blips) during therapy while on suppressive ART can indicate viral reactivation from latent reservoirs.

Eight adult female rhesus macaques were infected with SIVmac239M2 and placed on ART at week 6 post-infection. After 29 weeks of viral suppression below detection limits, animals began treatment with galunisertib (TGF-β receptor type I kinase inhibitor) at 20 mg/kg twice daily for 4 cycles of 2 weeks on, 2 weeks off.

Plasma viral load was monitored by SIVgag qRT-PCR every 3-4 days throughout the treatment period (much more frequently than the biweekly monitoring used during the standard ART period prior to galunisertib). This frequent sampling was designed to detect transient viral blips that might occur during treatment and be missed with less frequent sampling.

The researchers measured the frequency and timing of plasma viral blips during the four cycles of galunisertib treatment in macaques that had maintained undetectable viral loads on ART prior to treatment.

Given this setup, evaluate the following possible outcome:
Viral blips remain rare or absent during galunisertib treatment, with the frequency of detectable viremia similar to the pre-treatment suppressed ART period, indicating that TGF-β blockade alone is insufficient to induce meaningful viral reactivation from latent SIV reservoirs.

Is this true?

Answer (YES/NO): NO